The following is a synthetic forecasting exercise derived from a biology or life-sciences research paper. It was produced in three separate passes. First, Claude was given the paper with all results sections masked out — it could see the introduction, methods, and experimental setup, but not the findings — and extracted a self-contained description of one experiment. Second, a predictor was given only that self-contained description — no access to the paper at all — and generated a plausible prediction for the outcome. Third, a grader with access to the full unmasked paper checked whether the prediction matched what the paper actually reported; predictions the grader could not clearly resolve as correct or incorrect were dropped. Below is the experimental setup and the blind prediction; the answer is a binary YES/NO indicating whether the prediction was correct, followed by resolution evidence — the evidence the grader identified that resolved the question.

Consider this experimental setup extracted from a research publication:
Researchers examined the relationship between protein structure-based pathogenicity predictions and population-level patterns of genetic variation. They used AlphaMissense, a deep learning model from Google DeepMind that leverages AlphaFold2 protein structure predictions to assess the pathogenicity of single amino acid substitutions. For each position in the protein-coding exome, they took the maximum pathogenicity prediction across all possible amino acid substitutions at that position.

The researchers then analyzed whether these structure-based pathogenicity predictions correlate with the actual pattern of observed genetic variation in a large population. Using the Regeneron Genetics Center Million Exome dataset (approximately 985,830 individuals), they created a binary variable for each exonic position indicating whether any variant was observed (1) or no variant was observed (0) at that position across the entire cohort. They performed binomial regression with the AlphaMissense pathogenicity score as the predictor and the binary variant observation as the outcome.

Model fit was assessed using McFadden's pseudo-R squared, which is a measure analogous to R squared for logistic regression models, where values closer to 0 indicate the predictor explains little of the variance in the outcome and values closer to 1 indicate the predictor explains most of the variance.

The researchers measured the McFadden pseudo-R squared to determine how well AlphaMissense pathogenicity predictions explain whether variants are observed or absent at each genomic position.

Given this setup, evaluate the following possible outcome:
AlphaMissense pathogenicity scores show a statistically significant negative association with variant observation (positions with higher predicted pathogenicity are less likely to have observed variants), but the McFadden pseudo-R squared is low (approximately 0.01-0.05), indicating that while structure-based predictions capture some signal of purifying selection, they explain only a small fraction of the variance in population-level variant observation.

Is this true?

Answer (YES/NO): YES